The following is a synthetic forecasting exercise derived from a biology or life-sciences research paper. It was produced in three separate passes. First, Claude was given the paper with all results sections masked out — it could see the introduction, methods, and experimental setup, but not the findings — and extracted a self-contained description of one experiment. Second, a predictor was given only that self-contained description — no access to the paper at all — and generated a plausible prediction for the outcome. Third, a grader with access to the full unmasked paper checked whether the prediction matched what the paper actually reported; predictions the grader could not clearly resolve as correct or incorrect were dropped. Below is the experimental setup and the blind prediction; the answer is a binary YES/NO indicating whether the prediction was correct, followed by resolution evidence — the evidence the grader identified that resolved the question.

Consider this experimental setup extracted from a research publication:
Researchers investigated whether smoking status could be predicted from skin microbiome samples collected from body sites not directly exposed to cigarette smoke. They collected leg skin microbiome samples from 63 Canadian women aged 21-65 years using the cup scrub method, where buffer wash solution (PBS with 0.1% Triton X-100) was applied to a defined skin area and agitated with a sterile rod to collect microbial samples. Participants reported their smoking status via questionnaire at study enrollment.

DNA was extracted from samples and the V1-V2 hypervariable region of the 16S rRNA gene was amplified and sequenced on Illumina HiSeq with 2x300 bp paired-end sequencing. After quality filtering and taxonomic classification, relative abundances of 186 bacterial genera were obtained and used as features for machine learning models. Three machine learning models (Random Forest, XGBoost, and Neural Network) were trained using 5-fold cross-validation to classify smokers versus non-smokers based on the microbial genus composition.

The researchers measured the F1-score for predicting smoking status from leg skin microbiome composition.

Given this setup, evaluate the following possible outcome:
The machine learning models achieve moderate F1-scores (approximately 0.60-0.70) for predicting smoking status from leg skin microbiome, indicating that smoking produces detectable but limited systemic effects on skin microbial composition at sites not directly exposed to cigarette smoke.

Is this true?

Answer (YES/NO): NO